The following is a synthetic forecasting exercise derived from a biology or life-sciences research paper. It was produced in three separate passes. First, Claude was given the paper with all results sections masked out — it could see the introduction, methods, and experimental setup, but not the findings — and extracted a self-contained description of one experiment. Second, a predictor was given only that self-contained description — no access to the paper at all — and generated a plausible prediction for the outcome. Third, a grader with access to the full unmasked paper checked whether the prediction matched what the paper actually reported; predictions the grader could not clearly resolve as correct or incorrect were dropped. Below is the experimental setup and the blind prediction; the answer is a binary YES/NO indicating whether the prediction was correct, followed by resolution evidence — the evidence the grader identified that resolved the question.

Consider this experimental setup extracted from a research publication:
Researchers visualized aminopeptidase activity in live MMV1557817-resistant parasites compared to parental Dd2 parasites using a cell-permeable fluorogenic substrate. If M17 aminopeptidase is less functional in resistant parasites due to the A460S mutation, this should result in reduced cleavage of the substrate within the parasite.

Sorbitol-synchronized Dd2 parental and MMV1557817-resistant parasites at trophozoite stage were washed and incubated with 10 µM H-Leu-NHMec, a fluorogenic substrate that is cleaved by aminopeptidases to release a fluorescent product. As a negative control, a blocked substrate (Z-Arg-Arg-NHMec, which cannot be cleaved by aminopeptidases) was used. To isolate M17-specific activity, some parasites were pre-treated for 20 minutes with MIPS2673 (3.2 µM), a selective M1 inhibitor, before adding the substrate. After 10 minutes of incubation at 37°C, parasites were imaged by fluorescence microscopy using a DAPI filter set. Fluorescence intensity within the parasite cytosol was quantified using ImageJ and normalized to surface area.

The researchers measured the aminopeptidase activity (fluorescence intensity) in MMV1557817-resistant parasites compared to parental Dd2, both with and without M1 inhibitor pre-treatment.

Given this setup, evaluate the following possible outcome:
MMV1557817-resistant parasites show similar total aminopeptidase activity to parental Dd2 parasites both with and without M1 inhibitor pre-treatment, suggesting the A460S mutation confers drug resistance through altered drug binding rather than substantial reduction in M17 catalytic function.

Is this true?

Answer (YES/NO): NO